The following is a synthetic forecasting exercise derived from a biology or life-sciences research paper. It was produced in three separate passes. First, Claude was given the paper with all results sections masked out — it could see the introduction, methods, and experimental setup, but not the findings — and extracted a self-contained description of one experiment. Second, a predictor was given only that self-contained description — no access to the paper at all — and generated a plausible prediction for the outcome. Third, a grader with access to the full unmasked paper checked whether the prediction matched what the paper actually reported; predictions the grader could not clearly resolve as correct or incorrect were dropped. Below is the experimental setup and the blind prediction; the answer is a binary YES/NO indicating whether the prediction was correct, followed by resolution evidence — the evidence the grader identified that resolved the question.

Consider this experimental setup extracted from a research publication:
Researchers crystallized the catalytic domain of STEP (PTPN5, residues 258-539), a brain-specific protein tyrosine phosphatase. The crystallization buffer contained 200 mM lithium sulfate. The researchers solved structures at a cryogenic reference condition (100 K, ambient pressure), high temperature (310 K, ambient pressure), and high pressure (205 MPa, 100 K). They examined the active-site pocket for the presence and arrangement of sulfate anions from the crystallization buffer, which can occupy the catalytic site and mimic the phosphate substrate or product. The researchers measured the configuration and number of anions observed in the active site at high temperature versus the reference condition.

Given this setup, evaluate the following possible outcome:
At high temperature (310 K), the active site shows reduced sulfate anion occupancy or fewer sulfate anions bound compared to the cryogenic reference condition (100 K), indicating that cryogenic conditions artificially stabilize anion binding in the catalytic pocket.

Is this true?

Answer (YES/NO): NO